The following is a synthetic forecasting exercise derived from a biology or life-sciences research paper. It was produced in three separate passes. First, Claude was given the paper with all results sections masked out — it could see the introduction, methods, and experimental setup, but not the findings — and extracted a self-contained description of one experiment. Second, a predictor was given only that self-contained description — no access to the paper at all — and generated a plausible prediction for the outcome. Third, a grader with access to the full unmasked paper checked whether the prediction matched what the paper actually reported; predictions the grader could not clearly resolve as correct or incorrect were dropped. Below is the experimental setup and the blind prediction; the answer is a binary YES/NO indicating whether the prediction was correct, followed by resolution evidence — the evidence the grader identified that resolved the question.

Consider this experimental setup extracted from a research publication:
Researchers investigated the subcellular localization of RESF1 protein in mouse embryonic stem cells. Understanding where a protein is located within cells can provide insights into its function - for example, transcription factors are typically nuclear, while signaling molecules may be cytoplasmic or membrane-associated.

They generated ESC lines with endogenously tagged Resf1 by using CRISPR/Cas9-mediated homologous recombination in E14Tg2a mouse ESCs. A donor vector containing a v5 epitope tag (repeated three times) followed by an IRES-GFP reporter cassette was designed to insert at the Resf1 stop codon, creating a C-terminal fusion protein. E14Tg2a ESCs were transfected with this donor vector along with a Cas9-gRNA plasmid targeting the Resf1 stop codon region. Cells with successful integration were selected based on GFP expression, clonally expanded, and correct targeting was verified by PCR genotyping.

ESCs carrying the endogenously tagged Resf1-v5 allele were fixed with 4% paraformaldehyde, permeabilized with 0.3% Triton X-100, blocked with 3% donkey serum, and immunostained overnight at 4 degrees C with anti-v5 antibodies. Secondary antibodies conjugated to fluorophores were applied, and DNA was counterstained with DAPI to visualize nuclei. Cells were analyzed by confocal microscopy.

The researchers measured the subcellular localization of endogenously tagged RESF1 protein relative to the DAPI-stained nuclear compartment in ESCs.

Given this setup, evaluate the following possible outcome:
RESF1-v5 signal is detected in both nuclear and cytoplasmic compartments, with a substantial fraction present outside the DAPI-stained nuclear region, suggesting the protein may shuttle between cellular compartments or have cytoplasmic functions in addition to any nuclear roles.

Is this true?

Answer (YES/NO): NO